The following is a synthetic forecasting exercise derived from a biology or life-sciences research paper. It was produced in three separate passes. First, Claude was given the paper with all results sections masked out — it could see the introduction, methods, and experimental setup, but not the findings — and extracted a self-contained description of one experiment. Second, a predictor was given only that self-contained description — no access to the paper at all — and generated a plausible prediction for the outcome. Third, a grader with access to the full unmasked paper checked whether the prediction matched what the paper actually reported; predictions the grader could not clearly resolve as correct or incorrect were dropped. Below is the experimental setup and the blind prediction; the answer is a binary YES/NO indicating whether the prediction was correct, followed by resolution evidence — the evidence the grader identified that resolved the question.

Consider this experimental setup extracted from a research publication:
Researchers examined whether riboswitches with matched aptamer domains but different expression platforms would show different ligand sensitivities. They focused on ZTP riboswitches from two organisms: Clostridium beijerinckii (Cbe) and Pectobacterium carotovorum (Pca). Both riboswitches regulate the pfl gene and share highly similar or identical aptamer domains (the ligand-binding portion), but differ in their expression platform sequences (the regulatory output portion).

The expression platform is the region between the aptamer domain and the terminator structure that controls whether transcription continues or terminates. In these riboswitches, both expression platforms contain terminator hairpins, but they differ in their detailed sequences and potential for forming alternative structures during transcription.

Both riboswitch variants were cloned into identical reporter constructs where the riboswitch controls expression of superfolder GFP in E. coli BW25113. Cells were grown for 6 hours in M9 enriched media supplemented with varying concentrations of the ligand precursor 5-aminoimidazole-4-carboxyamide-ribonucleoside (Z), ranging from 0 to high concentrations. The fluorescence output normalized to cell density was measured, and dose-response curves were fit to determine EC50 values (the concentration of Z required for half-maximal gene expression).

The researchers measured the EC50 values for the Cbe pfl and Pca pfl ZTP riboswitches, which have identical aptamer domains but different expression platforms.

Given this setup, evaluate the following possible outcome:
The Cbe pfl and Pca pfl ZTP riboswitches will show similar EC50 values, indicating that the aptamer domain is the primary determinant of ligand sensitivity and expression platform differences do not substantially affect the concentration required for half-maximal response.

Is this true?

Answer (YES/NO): NO